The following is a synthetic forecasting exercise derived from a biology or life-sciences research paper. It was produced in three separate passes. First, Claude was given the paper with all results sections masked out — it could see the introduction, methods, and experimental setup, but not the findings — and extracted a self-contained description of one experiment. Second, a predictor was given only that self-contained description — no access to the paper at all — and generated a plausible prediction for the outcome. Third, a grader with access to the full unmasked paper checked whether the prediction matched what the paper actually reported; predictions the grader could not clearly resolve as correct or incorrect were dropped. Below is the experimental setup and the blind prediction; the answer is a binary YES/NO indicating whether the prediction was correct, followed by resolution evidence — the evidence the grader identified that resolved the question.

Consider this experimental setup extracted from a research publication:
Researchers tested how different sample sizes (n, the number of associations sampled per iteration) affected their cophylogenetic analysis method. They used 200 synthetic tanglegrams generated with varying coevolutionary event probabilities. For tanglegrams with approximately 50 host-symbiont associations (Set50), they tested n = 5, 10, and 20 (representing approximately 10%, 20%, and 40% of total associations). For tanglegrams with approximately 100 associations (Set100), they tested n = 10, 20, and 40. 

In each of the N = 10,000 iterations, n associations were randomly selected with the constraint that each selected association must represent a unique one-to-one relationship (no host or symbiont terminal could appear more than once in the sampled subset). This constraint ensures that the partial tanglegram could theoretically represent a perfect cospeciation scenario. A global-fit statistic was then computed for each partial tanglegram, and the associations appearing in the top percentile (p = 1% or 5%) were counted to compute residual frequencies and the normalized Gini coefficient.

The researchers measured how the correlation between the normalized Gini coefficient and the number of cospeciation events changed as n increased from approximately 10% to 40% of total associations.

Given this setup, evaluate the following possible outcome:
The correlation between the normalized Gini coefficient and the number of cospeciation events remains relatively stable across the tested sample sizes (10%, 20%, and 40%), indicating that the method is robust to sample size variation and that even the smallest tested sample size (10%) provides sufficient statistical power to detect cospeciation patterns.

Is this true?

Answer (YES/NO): NO